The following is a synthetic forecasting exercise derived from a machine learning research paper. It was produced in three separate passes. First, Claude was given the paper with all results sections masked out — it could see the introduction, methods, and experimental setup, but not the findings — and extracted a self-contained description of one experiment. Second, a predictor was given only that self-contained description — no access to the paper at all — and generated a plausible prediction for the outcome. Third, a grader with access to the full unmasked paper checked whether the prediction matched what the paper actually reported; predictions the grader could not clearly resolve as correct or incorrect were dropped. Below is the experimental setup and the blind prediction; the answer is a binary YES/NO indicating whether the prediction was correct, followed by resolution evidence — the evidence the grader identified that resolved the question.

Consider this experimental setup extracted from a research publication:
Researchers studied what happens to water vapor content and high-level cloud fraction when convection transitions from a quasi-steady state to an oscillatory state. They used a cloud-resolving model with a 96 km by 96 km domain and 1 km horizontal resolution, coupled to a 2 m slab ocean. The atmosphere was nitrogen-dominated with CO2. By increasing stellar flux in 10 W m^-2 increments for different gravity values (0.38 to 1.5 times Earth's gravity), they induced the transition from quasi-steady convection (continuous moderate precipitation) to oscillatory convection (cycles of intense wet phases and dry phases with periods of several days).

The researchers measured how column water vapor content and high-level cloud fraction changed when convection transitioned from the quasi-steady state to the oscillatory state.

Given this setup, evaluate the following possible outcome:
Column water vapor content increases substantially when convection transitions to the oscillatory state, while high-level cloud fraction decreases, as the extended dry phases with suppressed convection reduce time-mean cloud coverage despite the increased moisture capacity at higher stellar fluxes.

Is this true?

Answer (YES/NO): NO